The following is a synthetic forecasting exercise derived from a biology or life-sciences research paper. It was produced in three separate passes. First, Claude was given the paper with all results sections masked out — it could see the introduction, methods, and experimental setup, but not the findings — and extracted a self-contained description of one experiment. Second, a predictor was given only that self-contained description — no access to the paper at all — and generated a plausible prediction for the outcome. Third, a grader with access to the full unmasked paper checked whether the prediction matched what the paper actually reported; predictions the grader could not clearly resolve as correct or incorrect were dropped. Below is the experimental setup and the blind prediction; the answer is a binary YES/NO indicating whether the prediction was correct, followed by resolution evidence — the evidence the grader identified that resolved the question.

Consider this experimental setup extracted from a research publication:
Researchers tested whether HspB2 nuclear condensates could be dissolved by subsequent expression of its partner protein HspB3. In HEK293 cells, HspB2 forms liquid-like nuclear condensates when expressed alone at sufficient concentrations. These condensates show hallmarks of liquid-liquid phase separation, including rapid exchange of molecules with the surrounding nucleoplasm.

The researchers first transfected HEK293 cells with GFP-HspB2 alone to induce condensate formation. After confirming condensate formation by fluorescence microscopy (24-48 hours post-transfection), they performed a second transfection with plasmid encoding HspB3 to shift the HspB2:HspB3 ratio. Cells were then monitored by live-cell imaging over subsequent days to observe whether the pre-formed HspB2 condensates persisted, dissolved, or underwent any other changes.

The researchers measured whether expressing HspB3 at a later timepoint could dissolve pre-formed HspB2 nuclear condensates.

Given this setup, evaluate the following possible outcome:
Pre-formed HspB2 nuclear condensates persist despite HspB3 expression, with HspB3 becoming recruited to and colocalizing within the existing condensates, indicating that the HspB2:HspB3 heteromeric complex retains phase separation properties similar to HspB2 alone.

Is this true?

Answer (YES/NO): NO